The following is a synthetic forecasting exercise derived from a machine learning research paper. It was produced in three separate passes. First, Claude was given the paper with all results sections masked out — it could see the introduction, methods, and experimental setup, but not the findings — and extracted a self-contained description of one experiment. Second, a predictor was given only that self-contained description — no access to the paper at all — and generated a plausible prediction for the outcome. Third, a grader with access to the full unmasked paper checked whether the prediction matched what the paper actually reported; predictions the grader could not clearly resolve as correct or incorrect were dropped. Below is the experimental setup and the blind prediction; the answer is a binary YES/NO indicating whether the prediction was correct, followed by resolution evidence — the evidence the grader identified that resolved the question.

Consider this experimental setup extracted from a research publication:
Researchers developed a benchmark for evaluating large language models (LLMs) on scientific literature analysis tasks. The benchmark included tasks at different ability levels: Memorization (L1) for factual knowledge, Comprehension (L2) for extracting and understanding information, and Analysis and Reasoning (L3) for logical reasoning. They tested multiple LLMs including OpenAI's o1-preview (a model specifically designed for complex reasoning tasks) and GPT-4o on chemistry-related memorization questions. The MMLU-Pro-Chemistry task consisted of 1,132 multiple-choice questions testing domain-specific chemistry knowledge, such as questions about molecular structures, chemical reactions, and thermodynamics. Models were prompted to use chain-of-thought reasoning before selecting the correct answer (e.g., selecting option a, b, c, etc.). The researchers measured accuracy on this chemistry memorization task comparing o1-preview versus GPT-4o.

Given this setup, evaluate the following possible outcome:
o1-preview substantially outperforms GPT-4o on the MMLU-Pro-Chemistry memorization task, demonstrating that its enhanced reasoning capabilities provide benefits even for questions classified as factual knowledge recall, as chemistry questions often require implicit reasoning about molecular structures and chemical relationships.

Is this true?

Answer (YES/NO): YES